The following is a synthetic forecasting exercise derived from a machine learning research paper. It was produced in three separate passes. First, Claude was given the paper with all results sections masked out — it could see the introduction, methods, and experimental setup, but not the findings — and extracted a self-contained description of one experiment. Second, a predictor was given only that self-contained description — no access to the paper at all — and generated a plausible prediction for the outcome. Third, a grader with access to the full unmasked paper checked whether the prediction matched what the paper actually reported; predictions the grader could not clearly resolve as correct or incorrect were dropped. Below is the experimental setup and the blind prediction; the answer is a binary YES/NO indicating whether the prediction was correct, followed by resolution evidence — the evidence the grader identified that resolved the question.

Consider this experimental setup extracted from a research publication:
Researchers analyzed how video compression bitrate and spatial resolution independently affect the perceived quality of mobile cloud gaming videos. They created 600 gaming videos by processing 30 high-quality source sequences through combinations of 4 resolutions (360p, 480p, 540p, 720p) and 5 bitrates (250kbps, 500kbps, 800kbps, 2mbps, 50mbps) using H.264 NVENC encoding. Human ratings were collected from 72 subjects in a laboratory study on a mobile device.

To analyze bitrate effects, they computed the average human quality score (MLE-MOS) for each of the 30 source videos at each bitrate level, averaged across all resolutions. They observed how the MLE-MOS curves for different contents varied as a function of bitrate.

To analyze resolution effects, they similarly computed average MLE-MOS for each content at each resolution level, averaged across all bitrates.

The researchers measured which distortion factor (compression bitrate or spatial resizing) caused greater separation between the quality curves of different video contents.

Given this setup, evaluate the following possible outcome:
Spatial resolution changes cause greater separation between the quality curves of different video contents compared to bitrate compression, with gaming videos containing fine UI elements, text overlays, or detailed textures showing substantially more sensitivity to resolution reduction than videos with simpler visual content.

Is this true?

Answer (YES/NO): NO